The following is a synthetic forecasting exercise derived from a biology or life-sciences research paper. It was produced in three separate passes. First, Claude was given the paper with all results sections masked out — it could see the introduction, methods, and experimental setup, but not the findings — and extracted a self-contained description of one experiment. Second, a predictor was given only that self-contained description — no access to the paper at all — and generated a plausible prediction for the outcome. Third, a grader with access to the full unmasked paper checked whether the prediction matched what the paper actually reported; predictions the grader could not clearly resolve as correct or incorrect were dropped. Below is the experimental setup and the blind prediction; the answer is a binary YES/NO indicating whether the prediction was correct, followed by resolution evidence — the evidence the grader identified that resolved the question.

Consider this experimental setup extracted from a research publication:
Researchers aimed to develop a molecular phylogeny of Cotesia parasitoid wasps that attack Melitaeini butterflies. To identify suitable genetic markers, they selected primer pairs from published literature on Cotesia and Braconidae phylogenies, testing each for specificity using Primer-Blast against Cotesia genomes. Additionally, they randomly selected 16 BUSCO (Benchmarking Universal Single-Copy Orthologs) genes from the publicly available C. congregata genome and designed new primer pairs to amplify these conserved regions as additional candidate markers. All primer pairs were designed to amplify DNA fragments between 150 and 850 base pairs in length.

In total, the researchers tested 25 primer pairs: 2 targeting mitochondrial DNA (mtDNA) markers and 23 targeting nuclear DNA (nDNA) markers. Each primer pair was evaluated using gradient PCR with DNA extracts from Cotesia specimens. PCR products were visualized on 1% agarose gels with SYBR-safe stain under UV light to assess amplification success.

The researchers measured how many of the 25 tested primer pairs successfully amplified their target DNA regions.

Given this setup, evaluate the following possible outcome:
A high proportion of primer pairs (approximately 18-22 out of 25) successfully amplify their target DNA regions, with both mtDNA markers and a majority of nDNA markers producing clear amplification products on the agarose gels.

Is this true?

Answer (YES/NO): NO